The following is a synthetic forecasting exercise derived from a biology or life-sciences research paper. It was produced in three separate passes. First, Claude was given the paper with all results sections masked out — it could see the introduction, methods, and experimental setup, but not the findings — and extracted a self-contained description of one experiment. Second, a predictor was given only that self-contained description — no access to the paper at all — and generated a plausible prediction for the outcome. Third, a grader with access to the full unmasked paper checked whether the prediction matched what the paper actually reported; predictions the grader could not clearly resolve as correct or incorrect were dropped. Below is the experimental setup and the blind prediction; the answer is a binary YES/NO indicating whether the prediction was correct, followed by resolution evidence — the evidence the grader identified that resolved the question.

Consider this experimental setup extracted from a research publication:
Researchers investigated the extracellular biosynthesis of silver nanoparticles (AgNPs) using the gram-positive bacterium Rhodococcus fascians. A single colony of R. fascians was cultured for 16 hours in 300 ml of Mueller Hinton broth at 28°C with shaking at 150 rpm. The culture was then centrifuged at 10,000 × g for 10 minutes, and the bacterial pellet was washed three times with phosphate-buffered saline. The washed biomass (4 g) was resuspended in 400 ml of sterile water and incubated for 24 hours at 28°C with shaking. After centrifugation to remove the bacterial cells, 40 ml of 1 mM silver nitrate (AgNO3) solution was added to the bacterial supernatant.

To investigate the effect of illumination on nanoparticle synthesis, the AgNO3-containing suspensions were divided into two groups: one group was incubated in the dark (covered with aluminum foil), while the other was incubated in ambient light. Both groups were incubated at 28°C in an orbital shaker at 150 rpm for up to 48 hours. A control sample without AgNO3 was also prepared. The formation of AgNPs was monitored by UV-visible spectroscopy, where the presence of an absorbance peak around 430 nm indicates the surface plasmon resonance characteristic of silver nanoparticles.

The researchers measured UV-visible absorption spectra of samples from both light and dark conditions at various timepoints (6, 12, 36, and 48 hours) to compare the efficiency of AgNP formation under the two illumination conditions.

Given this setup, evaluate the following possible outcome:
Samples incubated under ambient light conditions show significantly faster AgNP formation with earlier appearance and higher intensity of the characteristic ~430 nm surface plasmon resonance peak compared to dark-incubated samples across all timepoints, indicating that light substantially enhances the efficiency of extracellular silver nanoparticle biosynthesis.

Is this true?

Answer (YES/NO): NO